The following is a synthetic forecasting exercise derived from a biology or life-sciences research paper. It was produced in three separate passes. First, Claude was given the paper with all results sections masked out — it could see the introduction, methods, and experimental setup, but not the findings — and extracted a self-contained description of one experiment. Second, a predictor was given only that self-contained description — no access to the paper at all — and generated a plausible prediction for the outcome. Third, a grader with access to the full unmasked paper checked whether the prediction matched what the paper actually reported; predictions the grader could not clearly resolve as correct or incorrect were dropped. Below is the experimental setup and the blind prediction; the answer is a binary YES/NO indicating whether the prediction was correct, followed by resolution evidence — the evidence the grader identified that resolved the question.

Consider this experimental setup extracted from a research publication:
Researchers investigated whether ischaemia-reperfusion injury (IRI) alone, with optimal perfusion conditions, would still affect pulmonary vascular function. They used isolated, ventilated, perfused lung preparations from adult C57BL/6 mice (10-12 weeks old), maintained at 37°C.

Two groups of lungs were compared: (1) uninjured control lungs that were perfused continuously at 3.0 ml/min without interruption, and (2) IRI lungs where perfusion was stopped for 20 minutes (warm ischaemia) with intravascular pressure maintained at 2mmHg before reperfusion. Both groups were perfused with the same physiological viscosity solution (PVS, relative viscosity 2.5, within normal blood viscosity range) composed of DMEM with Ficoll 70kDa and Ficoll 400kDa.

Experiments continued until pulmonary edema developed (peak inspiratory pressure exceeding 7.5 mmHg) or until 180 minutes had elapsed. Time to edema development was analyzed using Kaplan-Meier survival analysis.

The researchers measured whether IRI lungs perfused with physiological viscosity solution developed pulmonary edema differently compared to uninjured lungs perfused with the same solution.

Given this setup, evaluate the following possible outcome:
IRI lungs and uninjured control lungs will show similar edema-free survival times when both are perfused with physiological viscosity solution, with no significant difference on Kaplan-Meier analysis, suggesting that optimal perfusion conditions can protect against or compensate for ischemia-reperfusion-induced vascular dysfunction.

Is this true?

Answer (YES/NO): YES